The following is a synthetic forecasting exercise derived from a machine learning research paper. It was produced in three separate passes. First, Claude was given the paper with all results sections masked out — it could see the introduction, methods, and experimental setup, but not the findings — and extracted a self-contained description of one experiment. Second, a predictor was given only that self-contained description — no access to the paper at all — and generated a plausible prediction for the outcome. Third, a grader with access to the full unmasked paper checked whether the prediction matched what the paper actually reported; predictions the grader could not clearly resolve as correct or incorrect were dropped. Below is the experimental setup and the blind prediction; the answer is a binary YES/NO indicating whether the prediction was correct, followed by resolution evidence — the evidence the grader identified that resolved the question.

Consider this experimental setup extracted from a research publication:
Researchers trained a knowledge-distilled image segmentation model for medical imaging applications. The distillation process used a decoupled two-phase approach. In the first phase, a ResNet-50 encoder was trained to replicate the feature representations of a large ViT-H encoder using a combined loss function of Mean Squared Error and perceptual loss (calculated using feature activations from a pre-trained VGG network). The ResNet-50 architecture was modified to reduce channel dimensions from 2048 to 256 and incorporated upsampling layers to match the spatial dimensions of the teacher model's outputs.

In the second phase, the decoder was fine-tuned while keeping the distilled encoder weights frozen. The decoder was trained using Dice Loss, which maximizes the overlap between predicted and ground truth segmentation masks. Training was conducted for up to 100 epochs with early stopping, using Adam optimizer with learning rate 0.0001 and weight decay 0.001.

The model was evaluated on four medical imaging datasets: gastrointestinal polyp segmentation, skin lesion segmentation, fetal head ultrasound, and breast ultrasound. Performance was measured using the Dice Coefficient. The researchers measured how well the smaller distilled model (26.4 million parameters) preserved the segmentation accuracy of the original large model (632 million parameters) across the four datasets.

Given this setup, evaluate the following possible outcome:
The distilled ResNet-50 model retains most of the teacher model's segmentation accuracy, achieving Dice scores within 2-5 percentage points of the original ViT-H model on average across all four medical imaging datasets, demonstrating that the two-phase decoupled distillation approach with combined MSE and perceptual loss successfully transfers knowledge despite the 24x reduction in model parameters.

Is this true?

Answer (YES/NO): NO